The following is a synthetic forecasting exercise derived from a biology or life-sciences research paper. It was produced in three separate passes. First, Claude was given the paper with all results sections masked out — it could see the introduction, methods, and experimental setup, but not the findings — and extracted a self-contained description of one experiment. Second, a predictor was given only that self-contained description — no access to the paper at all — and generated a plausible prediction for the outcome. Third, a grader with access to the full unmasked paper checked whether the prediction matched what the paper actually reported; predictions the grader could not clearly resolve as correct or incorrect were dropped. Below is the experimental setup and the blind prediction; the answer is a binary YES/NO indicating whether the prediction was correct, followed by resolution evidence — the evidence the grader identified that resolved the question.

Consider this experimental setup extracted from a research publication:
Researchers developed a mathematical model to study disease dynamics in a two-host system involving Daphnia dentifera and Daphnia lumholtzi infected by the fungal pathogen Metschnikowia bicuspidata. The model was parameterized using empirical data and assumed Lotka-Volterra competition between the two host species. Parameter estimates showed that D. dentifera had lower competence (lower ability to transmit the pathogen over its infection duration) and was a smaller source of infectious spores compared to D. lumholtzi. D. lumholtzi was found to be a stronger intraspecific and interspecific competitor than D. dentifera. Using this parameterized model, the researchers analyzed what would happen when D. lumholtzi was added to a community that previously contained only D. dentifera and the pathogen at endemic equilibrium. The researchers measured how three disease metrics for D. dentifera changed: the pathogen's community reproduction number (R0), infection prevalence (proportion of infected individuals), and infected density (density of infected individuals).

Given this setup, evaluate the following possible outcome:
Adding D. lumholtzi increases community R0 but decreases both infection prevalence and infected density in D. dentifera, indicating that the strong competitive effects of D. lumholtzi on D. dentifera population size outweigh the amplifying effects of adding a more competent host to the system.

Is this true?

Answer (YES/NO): NO